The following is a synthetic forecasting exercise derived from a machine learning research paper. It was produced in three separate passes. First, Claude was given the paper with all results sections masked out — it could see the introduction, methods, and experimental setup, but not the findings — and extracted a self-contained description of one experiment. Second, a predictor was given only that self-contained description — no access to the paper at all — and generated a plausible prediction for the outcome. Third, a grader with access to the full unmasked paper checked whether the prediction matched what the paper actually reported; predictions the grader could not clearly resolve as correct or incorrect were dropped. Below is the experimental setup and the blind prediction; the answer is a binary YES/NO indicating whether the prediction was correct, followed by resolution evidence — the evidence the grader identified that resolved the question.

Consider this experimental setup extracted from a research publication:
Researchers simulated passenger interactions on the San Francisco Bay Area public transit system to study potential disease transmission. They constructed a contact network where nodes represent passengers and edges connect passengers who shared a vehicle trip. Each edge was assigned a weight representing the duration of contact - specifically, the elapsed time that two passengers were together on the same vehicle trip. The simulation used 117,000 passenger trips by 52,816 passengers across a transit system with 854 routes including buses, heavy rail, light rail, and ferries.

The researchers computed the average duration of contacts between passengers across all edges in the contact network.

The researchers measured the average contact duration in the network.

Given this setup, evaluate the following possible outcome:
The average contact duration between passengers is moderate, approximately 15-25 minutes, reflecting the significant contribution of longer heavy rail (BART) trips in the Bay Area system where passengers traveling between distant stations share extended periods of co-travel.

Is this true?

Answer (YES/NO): YES